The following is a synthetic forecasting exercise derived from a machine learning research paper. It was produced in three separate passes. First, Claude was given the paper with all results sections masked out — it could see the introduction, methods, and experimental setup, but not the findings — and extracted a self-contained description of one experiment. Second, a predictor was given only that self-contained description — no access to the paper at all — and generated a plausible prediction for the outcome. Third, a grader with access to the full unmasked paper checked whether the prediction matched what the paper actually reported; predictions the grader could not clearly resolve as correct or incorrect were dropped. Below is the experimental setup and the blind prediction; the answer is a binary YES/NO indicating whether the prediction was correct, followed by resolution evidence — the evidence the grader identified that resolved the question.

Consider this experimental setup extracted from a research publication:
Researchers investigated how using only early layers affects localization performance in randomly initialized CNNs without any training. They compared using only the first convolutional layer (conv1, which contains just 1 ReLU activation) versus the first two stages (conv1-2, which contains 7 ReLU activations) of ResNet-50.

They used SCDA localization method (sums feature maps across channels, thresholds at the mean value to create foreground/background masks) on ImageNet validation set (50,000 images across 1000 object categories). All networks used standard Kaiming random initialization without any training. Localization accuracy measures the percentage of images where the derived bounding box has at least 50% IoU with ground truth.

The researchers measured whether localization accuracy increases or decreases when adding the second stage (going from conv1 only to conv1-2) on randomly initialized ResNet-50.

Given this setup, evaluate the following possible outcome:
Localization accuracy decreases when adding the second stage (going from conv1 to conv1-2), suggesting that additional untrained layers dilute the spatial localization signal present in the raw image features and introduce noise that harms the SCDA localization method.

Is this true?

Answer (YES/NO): YES